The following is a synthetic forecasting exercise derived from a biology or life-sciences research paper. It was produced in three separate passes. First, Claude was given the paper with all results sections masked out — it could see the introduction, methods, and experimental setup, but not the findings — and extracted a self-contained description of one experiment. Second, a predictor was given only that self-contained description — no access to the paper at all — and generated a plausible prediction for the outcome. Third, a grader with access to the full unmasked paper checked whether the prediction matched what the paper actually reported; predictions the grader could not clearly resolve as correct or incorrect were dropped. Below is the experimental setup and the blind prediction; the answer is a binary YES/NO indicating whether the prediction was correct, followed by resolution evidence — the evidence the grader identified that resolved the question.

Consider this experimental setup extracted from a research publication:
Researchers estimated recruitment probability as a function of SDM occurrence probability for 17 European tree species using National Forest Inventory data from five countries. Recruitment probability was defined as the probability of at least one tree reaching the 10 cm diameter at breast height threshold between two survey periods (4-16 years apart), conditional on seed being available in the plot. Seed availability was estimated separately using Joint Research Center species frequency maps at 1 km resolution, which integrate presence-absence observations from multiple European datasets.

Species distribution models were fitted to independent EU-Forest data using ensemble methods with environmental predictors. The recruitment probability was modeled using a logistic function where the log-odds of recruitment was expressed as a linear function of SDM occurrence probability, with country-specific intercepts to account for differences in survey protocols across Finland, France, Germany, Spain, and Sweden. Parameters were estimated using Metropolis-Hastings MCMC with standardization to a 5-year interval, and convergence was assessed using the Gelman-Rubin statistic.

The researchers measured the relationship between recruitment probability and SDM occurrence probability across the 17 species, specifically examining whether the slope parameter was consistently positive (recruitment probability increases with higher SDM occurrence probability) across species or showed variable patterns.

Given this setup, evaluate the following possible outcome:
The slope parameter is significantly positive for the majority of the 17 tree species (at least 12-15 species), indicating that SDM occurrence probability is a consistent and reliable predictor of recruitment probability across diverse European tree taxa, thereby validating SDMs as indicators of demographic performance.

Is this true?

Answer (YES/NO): NO